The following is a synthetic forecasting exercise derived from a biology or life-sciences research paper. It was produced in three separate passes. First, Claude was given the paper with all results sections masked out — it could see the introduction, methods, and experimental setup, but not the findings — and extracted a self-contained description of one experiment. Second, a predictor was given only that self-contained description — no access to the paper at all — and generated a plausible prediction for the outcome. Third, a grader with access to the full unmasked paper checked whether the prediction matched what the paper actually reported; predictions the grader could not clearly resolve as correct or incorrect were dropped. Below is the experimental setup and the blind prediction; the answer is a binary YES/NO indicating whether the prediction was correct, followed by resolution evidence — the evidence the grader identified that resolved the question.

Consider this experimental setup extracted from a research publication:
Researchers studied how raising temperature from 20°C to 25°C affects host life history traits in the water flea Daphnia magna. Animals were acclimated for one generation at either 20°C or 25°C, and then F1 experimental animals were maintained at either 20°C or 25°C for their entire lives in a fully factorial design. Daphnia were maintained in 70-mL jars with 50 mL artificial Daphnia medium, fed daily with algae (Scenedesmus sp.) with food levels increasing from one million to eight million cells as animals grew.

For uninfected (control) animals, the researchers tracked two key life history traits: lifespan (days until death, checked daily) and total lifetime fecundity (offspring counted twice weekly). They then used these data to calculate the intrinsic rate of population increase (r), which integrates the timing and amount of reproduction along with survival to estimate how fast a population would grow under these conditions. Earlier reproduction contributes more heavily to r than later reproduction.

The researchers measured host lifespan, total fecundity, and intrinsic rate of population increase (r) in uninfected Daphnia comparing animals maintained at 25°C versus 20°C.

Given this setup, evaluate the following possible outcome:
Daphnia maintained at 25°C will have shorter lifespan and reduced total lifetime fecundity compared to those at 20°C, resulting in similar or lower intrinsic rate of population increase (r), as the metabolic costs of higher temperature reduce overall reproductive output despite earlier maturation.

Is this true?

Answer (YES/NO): NO